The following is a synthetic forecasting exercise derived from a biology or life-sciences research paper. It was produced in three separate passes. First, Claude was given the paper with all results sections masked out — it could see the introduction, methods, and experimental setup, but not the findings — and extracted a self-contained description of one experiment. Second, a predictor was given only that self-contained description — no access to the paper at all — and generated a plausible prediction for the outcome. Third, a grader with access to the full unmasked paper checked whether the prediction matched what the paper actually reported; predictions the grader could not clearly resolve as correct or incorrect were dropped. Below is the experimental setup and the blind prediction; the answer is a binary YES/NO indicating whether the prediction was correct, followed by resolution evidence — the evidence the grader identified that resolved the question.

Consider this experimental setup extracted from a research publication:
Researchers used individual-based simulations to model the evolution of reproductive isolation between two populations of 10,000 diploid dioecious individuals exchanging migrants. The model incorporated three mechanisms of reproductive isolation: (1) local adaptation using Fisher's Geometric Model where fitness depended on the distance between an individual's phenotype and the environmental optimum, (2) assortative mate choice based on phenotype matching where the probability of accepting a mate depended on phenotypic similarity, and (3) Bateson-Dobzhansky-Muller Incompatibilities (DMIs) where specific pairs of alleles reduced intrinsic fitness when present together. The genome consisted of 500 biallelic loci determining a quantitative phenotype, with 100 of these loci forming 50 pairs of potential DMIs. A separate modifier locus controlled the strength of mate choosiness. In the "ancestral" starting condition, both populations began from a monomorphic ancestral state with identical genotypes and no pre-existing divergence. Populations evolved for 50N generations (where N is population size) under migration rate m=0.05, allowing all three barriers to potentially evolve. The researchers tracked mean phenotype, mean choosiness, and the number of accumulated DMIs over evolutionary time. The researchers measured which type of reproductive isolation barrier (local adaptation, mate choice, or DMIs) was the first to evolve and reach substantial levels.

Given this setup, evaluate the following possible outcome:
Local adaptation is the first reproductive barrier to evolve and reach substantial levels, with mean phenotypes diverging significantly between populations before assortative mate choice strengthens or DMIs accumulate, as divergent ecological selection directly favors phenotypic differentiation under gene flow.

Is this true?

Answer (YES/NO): YES